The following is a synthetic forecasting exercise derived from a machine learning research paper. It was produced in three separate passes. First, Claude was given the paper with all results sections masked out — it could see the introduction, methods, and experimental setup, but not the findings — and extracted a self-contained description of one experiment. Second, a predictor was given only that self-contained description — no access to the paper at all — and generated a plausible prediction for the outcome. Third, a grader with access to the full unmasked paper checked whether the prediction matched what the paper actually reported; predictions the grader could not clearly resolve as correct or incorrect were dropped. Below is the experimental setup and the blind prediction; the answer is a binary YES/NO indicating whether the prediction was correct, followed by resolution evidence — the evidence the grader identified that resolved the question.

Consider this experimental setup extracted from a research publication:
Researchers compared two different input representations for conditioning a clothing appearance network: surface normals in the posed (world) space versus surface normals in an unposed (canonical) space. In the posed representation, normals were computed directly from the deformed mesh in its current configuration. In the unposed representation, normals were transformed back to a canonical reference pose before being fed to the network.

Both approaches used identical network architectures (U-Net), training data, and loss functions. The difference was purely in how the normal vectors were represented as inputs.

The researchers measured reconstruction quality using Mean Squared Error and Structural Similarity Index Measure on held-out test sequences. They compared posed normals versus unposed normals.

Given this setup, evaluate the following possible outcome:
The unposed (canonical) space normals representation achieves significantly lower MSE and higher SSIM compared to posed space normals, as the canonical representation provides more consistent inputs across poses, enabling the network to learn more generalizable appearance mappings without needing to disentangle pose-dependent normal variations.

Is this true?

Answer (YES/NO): NO